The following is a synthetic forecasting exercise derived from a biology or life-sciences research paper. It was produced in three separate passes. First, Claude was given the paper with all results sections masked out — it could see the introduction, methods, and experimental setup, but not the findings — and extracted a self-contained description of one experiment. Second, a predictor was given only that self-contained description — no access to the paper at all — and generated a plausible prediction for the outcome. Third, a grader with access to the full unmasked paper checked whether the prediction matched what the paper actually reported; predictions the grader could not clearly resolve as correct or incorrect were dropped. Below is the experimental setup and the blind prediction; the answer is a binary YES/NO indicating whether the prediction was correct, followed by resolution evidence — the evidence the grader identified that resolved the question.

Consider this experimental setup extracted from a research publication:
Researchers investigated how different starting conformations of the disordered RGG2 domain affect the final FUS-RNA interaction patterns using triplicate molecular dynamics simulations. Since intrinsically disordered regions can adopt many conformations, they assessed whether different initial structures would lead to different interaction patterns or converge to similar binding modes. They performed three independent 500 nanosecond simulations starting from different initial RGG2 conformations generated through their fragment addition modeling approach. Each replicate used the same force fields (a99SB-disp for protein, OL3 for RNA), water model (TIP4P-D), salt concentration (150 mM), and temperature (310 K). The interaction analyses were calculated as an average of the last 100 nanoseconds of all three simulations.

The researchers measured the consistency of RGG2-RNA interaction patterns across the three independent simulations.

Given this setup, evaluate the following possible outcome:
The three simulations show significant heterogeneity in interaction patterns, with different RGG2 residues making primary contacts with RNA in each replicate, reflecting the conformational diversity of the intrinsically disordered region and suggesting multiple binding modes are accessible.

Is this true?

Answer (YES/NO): NO